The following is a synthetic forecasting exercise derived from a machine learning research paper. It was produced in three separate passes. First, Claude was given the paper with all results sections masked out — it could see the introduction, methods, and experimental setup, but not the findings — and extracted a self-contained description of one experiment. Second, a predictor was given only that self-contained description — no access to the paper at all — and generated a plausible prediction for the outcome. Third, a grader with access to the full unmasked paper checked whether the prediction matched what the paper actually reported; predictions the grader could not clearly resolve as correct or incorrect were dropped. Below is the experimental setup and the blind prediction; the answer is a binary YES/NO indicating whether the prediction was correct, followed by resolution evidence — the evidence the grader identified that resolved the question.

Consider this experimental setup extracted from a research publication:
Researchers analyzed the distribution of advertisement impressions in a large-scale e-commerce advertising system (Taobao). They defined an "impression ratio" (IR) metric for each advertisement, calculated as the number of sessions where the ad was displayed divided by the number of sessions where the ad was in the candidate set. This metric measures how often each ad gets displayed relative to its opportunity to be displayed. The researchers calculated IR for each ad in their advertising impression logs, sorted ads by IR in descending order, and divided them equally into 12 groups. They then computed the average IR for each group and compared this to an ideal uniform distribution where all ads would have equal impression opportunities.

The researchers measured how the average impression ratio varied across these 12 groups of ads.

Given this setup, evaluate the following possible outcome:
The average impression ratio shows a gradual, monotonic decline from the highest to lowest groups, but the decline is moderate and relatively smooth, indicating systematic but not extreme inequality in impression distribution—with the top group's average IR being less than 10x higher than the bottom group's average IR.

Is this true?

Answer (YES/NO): NO